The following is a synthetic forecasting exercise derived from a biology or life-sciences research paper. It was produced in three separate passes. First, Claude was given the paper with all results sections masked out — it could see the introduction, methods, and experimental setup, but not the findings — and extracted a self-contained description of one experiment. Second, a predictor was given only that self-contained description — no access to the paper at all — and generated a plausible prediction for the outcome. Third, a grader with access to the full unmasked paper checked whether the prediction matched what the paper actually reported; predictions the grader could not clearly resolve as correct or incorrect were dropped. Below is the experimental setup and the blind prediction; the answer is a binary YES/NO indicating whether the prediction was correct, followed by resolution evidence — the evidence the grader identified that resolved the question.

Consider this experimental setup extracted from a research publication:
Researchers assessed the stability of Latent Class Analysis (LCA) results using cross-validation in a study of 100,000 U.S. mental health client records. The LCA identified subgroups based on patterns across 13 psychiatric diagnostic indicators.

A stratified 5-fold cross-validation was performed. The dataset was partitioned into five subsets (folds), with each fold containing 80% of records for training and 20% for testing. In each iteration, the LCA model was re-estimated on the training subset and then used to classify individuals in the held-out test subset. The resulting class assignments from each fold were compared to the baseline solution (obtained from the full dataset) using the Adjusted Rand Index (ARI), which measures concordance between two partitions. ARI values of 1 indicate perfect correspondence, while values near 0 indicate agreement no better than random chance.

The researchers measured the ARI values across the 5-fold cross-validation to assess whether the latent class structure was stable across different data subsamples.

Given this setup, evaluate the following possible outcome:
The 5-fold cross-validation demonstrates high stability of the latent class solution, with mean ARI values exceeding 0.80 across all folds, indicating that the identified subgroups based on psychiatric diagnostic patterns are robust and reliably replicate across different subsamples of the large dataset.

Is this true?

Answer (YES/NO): NO